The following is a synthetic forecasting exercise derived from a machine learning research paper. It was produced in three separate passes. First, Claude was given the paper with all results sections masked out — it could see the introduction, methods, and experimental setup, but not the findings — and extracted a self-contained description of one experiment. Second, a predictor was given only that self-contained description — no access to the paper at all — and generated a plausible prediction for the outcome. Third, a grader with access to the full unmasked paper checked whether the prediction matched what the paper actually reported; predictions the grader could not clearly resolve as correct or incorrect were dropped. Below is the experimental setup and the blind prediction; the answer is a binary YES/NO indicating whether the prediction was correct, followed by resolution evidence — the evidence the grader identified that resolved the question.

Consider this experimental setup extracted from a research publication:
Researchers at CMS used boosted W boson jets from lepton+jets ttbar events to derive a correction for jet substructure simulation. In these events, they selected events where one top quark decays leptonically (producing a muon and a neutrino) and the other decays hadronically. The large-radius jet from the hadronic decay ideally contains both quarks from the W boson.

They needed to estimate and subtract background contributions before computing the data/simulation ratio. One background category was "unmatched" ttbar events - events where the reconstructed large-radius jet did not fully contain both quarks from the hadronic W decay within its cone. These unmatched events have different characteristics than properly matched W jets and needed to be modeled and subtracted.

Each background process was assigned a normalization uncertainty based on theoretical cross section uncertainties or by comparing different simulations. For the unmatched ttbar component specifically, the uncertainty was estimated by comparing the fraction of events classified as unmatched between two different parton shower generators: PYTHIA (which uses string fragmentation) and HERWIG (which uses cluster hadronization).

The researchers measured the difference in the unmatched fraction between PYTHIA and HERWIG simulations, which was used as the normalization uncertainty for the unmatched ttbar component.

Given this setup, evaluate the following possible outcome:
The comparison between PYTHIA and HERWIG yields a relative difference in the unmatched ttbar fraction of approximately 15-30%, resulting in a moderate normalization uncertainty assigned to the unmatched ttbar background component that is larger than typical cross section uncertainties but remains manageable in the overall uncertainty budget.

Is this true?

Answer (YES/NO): NO